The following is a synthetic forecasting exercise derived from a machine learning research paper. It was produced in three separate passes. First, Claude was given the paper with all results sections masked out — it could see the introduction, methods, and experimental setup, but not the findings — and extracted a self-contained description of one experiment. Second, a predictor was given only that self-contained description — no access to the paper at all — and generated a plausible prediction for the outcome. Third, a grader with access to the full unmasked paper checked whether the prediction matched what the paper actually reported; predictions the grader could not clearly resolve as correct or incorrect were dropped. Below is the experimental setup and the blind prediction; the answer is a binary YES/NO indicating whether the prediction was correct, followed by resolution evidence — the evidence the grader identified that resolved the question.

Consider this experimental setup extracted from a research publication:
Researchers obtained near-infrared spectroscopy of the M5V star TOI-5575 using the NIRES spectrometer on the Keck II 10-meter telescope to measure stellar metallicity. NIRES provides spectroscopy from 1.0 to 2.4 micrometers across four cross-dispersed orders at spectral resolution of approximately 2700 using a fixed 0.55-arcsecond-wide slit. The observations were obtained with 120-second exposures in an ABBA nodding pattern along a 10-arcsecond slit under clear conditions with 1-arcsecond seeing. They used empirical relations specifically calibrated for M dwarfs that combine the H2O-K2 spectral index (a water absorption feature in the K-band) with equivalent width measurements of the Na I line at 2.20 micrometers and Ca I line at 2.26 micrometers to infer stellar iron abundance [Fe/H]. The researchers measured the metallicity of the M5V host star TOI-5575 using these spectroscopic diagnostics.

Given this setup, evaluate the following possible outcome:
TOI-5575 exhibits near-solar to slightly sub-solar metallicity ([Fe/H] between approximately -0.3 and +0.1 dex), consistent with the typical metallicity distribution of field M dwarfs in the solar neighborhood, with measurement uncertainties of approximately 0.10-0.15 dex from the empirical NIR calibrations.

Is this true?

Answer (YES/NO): NO